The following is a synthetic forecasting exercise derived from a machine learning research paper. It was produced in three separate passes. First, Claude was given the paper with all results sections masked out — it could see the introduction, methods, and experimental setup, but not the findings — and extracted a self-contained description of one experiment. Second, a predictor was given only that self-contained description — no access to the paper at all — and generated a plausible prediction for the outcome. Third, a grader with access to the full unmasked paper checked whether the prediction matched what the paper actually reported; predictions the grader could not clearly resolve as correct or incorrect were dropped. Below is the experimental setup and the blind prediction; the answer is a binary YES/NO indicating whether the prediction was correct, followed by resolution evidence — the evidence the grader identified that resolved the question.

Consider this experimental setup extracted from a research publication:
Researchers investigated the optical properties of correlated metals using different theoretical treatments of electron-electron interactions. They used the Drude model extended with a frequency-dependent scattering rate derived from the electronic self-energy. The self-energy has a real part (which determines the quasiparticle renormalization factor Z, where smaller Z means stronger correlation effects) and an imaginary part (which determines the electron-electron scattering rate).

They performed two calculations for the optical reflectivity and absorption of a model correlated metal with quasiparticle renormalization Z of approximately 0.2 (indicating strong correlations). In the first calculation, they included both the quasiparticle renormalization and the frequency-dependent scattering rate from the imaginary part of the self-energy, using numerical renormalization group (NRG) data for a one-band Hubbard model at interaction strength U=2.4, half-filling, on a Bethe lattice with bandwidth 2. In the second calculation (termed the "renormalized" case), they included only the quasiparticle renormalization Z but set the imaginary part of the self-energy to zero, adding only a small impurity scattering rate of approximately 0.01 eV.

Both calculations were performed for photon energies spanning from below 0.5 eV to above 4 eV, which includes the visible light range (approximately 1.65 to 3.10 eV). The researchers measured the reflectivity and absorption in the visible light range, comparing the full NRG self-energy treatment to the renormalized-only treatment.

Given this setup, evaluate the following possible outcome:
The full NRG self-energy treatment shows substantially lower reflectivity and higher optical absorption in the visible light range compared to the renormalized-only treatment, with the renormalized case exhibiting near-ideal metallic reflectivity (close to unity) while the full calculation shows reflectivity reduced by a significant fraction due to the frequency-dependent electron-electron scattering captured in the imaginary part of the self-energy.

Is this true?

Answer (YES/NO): NO